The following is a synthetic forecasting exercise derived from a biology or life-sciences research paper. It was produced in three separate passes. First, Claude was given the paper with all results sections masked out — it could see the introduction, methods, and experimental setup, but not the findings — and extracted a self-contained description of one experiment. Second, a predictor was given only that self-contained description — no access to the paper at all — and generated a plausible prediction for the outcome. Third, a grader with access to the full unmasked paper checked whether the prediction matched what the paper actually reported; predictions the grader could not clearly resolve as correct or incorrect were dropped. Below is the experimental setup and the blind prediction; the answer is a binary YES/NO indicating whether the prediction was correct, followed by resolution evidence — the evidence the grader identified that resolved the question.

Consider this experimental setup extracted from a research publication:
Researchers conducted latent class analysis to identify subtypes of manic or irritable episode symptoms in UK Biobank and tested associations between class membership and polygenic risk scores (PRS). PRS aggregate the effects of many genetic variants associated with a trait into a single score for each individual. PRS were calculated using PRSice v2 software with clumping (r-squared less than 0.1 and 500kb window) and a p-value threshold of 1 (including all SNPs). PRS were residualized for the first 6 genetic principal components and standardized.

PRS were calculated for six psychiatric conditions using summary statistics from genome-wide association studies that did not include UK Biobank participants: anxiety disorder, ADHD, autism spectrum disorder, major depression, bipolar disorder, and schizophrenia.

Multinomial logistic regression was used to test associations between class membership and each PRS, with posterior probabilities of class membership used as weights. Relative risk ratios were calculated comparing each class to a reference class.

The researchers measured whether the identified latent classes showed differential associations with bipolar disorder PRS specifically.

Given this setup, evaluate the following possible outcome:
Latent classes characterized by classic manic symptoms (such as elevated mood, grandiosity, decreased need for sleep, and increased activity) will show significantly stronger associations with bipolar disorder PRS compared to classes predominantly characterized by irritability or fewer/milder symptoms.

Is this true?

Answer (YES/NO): YES